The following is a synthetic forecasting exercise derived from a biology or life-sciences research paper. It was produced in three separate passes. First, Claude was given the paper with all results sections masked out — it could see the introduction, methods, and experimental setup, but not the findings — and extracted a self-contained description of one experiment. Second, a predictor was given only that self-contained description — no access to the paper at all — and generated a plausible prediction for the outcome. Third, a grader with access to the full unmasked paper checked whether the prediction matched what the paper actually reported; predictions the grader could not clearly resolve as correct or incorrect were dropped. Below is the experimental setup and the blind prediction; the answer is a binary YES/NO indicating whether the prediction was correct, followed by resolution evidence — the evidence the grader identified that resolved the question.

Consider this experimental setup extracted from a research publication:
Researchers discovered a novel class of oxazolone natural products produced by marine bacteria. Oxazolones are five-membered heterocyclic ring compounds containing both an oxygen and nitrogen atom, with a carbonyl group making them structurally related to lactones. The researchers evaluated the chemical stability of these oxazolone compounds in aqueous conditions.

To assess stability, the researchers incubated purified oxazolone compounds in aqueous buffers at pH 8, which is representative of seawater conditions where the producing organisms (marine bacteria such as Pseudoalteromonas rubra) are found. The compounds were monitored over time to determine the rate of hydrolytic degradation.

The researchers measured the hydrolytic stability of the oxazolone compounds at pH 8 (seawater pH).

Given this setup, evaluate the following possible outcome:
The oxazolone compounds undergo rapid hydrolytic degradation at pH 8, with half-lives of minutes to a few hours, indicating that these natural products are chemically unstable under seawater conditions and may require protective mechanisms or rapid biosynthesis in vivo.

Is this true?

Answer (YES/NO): NO